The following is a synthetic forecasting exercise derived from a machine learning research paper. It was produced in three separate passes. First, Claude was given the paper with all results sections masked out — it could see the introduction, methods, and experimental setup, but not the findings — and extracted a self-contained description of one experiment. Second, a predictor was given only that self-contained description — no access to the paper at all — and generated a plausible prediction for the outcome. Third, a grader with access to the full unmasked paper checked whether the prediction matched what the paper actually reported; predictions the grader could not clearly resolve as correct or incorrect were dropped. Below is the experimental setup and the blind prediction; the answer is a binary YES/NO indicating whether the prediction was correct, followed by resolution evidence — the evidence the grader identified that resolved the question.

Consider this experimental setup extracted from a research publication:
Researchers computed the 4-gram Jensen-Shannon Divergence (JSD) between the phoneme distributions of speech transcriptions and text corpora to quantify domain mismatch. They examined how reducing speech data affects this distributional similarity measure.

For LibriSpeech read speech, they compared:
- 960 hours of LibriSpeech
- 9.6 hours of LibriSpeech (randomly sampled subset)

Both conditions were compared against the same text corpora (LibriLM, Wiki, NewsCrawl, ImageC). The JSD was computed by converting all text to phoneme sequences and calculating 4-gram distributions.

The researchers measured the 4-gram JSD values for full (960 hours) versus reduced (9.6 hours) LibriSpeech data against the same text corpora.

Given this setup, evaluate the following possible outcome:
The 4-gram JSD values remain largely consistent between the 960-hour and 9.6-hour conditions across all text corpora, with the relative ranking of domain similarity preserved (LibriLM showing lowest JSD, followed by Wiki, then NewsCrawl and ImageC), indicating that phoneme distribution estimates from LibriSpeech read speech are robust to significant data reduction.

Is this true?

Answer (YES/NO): NO